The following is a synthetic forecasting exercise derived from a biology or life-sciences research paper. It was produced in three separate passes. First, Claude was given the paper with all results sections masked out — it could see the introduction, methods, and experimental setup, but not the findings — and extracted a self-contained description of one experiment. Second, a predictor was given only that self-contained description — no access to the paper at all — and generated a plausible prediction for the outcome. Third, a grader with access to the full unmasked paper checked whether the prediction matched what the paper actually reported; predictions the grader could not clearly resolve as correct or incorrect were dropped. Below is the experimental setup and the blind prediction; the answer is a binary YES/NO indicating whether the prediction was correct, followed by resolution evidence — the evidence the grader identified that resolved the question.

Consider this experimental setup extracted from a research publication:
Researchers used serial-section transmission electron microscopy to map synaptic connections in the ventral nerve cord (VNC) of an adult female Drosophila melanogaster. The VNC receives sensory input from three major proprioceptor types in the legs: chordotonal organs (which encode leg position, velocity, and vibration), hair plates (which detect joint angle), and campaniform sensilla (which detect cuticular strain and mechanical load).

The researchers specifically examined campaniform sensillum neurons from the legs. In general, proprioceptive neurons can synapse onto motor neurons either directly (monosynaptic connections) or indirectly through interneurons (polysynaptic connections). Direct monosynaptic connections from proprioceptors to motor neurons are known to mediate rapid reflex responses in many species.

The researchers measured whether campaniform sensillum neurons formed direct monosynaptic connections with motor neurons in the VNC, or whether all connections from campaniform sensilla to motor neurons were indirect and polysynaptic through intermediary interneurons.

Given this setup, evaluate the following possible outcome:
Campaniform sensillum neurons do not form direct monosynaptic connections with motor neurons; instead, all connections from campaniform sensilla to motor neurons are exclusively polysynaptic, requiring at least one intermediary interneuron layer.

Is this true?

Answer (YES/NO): NO